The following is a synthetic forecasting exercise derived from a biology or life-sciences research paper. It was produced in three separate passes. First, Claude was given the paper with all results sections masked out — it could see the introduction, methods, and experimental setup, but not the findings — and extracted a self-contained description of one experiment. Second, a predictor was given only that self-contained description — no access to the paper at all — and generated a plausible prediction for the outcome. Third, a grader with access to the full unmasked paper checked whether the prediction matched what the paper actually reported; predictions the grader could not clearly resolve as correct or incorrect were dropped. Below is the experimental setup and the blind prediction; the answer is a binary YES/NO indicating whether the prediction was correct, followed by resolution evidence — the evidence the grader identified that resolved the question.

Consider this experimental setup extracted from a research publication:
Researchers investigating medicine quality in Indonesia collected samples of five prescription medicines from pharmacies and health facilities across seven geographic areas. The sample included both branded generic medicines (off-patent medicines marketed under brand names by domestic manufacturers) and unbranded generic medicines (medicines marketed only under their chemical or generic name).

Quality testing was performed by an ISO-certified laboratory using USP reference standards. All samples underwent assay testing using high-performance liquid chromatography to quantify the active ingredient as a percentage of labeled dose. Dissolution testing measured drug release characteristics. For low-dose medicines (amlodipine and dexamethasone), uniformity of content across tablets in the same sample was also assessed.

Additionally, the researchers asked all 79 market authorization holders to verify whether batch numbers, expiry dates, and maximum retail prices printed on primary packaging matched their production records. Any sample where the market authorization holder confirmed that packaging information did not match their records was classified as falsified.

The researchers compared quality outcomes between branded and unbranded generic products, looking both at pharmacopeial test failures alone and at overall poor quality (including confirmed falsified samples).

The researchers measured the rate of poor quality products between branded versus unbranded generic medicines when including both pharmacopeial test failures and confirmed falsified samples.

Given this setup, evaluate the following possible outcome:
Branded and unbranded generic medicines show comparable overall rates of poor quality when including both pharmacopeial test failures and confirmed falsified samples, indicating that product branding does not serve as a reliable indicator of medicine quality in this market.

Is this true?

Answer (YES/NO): NO